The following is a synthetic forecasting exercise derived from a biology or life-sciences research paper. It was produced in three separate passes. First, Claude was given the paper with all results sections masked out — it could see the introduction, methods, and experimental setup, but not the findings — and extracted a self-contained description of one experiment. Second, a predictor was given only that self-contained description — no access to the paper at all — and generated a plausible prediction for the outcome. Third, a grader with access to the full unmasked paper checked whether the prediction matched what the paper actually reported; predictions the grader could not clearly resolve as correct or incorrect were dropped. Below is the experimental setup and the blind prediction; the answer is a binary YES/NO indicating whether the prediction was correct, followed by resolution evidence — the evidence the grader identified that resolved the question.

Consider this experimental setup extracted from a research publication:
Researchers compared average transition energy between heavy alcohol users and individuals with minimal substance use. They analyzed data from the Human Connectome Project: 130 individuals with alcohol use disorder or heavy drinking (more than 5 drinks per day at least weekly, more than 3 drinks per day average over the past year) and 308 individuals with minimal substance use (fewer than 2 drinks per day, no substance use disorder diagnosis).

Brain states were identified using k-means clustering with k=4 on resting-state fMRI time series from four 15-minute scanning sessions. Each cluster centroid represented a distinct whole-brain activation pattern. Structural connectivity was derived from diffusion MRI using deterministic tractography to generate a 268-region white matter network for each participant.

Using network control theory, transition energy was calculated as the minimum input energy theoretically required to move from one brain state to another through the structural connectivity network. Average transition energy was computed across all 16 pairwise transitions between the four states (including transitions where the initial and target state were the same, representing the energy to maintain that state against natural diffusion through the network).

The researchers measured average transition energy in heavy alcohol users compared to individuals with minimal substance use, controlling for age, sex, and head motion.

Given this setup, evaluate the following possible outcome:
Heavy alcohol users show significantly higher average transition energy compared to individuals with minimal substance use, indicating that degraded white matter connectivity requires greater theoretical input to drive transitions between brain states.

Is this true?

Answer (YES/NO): YES